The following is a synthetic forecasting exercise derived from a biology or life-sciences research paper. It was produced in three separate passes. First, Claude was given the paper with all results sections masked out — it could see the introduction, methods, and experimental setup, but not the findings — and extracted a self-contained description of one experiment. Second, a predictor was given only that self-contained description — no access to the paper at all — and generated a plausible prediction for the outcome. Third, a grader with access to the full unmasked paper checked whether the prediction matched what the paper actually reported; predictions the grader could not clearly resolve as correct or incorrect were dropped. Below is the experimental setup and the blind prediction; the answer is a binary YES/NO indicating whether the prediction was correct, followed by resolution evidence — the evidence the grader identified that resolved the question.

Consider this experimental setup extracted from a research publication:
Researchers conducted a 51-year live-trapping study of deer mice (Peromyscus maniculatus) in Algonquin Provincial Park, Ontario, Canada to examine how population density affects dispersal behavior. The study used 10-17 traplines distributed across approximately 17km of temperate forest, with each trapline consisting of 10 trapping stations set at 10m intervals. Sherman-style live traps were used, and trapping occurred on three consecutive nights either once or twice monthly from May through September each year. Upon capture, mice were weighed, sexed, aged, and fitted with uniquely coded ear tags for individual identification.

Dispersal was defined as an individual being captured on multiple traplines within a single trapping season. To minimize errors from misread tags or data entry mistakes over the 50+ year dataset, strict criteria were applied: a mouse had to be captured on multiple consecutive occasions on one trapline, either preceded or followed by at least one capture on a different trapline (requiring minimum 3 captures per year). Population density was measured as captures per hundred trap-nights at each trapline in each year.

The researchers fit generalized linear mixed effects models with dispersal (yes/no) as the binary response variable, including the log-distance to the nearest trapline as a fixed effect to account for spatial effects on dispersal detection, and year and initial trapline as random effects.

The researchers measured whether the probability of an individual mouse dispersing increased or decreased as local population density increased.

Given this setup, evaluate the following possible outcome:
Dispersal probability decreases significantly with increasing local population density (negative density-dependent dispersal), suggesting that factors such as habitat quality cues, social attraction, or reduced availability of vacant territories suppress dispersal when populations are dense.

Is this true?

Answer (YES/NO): YES